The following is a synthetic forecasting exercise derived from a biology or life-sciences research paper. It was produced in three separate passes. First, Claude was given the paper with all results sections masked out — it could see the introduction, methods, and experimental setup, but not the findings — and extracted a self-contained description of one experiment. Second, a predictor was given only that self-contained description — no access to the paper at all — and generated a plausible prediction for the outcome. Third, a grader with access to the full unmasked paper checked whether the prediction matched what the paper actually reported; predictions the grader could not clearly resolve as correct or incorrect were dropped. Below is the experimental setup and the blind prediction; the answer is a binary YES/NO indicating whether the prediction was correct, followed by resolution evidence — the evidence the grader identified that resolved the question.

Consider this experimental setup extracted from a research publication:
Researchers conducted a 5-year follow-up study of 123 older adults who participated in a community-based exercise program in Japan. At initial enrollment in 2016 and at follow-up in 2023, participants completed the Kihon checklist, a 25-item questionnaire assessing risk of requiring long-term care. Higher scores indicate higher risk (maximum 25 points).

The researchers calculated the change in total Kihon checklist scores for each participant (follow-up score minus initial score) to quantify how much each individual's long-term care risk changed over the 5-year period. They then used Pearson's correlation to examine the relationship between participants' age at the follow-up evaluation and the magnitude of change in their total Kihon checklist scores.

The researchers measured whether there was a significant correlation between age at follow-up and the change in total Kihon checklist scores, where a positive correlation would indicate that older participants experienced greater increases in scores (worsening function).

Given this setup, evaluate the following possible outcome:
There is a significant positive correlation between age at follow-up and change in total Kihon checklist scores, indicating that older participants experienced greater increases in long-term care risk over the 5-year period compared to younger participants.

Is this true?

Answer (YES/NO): YES